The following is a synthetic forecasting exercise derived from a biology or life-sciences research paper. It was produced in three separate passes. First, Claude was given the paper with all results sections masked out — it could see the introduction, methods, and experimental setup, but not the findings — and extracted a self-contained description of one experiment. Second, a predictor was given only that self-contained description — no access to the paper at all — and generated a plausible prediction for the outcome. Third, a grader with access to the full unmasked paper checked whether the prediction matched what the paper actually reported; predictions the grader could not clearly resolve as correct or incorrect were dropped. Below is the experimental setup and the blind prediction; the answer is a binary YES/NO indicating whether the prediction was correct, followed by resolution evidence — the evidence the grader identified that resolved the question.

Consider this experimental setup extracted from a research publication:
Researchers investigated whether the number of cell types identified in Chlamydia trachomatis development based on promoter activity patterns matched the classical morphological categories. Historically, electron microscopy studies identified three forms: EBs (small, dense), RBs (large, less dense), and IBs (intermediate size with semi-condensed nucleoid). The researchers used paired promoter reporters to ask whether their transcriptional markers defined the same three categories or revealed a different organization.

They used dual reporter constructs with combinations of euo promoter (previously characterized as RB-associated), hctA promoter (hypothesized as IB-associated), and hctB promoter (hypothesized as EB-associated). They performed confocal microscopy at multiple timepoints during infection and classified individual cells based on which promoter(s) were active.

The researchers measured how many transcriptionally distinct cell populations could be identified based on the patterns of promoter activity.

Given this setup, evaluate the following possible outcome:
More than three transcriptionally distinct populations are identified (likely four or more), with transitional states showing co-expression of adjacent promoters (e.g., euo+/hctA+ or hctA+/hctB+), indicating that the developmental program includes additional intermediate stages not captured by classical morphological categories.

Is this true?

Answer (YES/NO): NO